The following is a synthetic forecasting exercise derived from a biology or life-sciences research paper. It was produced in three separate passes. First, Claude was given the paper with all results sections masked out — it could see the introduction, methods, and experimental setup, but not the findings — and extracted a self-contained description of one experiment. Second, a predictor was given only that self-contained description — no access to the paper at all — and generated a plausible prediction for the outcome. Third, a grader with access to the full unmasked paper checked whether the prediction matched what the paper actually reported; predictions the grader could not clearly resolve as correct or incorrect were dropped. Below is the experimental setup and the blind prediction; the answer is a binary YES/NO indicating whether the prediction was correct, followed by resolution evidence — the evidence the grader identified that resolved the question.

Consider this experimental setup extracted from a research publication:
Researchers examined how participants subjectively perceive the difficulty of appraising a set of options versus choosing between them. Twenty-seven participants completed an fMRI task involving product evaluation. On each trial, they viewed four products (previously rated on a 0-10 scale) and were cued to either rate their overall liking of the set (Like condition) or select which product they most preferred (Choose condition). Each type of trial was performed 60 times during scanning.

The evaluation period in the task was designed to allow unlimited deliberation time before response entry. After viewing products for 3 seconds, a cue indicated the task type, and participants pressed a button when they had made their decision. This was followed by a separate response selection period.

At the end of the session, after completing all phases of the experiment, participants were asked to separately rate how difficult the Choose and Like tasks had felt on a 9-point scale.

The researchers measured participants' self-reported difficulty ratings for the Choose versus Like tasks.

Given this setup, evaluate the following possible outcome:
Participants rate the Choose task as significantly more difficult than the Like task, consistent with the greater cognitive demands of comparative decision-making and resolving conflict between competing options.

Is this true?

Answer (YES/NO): NO